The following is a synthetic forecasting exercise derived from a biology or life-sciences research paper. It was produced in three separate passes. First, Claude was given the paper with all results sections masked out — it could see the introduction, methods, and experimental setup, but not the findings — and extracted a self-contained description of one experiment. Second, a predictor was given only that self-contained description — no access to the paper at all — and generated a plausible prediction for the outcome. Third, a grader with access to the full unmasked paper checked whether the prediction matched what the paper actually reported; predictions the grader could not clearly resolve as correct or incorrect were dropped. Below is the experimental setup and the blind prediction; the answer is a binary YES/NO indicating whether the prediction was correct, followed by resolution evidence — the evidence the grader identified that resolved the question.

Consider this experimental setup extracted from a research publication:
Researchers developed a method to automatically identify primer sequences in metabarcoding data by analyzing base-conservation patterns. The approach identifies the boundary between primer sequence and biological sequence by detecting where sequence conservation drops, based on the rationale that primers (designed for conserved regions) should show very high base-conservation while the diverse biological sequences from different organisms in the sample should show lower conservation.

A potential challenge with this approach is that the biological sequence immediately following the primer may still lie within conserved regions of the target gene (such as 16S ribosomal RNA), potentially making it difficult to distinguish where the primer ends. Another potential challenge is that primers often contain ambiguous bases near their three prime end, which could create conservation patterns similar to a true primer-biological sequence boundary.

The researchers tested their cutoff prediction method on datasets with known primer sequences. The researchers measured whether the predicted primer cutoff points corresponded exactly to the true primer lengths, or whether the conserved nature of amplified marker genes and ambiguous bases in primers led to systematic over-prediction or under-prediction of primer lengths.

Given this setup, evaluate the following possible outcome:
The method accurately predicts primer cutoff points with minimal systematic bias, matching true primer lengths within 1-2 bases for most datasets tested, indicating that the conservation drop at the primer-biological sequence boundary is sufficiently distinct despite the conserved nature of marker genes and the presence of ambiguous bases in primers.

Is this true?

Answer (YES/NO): NO